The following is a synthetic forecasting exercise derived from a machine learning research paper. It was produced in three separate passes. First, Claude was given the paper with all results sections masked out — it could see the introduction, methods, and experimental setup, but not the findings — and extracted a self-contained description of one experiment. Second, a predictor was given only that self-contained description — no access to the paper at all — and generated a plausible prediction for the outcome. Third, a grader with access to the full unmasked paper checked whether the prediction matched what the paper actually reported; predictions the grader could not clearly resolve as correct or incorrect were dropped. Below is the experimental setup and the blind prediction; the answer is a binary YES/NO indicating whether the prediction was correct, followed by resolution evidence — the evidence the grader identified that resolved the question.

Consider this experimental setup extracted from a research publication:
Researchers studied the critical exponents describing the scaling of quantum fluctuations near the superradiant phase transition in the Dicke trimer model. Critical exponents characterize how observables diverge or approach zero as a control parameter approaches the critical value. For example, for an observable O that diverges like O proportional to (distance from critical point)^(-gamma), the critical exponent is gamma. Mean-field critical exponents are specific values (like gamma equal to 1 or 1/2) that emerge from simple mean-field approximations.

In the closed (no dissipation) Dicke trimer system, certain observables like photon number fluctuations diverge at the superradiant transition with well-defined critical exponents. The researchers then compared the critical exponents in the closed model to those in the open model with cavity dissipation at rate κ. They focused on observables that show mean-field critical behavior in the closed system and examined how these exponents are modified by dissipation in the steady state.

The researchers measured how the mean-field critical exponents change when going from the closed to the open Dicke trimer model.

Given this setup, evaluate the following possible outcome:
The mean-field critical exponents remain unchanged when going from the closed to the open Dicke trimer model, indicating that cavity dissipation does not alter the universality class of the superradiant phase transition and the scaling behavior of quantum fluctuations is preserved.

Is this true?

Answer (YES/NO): NO